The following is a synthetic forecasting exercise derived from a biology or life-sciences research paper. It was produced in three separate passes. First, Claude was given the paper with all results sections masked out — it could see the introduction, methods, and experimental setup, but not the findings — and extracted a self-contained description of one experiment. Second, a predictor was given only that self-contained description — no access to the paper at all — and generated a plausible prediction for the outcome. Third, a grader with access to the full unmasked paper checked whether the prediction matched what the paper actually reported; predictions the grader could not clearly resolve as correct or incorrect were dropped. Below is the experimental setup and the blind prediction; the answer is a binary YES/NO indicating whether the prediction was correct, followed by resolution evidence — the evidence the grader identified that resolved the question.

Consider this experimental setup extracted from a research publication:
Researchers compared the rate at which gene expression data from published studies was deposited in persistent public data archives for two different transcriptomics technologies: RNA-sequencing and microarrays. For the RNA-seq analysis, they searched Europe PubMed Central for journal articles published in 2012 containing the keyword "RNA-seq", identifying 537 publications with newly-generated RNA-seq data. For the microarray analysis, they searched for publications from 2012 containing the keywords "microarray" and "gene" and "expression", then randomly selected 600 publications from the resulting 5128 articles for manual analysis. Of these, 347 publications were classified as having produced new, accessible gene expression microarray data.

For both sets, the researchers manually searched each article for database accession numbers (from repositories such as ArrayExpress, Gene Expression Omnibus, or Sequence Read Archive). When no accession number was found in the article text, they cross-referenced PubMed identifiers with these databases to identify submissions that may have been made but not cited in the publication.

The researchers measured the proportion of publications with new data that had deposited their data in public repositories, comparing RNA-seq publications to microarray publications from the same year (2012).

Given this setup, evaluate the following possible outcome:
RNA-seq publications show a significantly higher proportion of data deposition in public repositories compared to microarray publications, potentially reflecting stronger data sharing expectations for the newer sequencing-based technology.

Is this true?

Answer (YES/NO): YES